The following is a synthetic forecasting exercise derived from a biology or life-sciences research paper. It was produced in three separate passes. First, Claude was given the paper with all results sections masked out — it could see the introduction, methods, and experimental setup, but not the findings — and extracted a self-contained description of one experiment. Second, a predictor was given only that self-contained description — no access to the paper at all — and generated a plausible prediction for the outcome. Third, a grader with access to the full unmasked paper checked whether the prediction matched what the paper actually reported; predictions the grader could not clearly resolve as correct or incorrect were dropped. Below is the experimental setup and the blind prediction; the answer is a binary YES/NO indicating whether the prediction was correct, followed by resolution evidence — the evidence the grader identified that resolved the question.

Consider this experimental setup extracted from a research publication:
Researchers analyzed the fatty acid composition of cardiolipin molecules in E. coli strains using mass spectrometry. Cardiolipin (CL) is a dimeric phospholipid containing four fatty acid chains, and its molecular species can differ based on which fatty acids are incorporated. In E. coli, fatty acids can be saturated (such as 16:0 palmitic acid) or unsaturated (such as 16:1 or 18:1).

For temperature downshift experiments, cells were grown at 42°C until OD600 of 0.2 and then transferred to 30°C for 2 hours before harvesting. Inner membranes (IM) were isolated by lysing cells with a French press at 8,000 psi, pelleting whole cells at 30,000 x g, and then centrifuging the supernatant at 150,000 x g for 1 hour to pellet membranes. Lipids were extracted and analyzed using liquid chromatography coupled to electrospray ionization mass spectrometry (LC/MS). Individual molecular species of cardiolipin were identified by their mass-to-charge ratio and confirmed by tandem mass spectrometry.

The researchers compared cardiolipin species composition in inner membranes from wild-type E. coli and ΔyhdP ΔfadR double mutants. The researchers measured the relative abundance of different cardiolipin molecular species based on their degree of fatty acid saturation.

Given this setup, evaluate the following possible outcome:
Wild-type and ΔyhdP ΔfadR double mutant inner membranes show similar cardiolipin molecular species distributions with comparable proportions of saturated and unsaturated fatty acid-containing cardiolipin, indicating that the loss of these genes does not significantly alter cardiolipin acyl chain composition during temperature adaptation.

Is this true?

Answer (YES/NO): NO